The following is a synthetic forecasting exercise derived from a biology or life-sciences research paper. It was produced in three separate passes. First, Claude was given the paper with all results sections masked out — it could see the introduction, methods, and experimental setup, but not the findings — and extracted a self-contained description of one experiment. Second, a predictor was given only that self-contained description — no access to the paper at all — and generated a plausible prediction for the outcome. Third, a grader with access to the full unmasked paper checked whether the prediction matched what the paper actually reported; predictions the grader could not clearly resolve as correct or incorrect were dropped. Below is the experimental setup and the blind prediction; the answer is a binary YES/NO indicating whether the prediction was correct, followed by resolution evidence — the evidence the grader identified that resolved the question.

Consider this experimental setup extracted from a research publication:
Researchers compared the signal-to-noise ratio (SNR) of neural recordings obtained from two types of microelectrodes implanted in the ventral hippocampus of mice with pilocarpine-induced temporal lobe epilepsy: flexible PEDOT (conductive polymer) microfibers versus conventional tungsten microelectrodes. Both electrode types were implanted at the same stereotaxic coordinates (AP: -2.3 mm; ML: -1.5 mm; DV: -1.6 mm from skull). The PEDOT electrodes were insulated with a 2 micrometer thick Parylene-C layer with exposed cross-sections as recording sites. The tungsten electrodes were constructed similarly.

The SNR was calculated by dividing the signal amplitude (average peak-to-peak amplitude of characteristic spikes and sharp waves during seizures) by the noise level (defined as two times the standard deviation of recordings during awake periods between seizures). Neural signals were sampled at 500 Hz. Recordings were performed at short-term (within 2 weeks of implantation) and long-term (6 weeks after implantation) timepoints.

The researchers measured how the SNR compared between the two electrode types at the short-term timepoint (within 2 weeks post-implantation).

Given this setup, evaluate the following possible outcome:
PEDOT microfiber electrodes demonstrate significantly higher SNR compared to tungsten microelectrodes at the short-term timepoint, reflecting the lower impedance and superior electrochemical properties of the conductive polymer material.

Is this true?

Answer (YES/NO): YES